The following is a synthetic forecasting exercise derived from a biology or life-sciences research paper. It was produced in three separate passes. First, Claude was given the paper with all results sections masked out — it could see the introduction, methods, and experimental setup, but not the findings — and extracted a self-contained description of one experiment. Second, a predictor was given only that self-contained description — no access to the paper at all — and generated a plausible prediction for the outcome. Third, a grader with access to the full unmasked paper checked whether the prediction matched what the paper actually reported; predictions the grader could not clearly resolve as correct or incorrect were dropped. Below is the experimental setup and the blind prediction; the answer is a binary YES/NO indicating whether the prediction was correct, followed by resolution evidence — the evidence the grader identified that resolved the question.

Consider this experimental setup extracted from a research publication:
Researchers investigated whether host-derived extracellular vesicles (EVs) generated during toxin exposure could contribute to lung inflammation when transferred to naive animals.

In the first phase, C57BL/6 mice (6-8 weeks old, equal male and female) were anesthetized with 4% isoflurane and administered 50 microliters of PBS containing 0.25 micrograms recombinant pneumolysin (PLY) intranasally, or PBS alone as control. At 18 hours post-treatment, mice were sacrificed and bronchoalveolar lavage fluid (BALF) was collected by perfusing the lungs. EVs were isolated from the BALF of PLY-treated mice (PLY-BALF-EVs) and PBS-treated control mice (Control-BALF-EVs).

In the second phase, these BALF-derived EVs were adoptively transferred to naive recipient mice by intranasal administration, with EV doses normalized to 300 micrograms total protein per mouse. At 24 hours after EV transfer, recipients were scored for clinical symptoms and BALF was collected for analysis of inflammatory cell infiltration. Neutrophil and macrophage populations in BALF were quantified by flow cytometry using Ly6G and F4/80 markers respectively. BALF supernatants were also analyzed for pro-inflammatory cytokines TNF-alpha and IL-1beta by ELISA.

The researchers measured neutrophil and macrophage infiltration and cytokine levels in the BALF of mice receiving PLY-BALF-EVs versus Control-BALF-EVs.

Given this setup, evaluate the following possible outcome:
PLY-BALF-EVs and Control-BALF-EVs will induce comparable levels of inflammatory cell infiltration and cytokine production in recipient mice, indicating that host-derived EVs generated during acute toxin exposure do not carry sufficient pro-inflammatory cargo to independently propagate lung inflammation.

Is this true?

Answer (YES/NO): NO